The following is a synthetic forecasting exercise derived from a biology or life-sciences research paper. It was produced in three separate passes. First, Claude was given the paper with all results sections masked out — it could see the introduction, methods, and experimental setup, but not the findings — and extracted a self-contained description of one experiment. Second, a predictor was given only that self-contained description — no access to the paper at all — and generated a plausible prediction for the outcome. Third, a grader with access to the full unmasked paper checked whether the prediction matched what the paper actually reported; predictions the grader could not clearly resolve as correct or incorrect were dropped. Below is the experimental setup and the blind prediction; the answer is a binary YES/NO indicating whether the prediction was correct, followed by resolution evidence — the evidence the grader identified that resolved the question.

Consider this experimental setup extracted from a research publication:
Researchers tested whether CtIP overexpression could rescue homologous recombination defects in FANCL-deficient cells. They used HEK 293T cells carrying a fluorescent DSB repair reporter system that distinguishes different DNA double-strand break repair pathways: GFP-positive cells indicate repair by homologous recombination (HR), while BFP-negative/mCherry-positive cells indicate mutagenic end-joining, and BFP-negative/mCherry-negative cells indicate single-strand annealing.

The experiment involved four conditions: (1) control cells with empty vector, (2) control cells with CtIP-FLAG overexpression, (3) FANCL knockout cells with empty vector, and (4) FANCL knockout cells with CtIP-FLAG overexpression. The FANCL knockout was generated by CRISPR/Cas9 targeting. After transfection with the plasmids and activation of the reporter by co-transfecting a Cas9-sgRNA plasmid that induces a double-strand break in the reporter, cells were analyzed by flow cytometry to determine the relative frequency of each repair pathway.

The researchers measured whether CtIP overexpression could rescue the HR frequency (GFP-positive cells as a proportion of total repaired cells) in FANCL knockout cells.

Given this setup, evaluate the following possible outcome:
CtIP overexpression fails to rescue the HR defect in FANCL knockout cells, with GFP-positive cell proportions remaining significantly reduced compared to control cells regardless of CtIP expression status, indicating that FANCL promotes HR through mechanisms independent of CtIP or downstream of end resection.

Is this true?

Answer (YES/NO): NO